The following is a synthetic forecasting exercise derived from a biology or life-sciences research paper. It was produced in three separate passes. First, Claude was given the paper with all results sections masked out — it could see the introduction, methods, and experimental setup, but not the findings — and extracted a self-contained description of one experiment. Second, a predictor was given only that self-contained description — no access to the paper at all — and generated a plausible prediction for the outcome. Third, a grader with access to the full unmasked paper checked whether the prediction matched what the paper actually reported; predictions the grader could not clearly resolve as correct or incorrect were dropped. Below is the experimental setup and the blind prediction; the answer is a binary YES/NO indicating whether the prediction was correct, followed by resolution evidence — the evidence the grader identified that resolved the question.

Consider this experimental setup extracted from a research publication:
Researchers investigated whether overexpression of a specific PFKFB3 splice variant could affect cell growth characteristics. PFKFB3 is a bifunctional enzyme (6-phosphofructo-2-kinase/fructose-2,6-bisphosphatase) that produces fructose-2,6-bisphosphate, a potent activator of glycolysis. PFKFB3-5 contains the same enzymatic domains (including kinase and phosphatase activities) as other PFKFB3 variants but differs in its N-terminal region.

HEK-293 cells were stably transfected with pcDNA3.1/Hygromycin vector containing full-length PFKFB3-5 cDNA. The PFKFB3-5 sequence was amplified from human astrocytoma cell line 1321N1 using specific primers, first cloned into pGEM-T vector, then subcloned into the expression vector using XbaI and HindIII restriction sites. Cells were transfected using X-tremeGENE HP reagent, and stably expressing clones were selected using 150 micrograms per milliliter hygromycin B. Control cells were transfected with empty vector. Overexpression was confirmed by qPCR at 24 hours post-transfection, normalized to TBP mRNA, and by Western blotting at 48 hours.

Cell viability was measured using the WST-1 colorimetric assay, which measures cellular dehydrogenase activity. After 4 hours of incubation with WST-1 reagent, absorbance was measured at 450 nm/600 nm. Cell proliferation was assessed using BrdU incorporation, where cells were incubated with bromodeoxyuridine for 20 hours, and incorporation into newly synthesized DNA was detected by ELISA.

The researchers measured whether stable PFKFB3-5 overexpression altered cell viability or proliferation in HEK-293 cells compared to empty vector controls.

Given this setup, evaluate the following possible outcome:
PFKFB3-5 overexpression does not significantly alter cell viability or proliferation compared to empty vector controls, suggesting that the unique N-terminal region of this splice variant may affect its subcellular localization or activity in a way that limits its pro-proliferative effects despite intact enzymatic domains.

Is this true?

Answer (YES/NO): NO